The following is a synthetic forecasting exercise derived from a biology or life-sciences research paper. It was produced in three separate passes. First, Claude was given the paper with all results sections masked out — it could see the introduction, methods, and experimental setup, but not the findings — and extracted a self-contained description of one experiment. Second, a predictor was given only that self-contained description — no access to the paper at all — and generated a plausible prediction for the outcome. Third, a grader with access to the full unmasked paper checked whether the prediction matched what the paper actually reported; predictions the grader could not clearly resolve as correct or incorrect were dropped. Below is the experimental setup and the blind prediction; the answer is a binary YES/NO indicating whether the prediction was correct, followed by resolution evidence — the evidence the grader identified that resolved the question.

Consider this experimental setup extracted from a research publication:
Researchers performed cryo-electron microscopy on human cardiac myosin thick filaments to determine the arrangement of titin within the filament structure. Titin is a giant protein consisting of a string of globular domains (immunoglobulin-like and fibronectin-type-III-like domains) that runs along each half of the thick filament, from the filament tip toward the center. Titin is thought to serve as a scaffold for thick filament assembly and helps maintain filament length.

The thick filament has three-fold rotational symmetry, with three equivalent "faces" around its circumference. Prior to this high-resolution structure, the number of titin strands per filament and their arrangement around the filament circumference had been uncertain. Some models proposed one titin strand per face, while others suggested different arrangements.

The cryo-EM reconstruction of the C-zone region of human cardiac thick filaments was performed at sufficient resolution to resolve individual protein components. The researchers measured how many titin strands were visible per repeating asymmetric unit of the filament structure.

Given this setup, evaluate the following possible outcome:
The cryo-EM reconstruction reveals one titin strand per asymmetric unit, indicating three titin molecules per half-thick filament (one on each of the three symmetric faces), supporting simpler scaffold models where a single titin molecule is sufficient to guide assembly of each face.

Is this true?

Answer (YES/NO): NO